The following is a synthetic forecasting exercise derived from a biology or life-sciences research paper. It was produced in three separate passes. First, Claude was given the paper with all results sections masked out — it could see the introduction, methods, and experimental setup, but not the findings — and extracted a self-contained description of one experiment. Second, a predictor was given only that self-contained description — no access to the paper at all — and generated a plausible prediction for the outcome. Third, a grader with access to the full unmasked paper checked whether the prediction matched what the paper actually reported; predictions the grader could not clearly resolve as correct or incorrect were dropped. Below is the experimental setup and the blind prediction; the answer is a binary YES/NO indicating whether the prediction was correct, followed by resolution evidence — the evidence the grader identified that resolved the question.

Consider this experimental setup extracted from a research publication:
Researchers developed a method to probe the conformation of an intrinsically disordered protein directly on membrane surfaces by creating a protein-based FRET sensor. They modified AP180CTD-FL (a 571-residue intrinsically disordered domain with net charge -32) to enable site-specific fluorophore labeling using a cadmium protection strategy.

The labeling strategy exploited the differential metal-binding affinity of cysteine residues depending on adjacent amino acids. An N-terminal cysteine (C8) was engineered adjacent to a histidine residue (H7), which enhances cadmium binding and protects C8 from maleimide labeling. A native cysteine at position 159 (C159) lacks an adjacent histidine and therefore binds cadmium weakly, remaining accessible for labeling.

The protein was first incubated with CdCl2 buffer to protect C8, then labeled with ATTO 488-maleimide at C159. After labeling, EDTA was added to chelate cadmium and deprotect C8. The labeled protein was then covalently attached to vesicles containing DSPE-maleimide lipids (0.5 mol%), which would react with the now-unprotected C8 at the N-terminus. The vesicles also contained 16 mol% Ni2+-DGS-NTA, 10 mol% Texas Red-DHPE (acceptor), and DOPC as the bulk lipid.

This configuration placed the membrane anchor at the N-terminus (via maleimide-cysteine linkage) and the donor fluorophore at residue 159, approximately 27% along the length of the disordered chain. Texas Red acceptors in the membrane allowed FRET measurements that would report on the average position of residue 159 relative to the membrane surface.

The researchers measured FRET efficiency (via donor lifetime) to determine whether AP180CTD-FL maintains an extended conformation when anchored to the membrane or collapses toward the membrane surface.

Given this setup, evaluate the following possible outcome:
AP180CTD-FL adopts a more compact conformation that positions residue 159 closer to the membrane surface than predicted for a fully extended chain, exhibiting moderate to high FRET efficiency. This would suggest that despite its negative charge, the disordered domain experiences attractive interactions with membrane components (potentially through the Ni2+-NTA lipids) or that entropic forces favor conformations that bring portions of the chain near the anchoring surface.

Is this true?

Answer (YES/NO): NO